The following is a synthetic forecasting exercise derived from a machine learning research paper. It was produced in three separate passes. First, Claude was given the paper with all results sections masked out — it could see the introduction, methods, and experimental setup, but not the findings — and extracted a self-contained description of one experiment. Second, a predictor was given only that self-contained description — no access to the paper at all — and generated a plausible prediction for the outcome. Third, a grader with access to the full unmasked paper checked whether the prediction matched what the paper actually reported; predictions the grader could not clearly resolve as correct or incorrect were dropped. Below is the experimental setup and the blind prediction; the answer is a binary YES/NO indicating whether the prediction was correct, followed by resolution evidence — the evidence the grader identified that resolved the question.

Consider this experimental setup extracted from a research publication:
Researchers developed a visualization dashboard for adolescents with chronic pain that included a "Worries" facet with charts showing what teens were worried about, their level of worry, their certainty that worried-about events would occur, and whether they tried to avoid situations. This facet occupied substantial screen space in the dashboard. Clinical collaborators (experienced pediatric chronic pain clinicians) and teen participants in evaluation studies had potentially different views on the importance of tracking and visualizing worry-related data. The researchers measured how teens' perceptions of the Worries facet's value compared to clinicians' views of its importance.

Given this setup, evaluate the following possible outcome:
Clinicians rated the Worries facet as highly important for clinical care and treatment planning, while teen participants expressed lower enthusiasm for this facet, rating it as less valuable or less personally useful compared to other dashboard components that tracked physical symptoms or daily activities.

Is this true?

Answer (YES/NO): YES